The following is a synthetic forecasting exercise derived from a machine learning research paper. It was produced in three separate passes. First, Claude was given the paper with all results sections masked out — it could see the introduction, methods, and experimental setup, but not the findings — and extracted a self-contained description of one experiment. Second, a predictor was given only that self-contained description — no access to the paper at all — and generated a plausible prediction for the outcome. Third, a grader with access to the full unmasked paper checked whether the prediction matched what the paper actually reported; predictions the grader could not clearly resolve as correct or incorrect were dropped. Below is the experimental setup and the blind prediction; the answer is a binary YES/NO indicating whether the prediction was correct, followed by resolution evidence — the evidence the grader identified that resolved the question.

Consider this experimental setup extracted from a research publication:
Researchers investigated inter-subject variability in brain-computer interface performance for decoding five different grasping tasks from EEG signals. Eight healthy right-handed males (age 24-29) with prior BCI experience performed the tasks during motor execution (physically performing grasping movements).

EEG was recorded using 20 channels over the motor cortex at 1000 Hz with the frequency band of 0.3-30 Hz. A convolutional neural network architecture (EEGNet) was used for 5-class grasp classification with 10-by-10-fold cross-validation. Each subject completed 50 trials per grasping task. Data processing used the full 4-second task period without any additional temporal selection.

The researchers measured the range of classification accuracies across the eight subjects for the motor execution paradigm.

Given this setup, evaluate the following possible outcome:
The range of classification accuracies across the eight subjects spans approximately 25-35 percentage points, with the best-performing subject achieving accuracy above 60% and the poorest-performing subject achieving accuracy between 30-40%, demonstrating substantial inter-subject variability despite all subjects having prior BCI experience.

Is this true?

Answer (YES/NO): NO